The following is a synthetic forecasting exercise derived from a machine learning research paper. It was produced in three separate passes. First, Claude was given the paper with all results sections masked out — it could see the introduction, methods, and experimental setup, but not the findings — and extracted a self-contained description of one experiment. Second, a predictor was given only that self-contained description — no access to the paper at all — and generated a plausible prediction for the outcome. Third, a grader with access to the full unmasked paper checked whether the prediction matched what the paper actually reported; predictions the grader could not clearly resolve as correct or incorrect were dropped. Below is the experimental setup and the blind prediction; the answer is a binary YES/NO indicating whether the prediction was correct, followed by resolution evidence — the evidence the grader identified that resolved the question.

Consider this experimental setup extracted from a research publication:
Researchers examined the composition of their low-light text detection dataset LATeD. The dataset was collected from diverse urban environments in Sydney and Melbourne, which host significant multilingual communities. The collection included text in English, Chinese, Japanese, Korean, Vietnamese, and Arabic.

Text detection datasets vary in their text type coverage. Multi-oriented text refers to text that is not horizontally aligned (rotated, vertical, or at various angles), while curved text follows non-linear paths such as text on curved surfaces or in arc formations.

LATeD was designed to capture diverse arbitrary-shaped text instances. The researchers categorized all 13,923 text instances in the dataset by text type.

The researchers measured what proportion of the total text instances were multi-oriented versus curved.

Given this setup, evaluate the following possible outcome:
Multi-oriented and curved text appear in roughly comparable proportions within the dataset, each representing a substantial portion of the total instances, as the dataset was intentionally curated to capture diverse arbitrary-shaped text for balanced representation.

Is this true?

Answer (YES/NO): NO